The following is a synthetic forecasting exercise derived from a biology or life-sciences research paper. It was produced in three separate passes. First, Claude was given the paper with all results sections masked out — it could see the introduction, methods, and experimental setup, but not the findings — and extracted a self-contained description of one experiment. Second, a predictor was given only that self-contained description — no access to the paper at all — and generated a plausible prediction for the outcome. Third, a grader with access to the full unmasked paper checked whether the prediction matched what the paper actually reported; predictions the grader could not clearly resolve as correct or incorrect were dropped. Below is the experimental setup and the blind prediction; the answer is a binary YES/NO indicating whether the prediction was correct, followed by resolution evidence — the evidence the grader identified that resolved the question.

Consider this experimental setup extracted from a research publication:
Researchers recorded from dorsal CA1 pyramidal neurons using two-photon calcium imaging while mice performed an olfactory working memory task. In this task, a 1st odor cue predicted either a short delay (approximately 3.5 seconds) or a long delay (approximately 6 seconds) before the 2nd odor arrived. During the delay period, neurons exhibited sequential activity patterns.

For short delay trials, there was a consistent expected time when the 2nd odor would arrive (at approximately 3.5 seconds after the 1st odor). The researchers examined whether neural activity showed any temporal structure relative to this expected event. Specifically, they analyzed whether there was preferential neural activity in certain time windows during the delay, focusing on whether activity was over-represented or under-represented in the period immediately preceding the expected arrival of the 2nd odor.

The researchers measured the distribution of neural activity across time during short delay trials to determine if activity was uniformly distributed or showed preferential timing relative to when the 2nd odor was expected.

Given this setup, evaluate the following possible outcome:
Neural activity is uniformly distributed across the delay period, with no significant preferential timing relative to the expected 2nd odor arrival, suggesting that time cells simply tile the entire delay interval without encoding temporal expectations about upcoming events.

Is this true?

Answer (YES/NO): NO